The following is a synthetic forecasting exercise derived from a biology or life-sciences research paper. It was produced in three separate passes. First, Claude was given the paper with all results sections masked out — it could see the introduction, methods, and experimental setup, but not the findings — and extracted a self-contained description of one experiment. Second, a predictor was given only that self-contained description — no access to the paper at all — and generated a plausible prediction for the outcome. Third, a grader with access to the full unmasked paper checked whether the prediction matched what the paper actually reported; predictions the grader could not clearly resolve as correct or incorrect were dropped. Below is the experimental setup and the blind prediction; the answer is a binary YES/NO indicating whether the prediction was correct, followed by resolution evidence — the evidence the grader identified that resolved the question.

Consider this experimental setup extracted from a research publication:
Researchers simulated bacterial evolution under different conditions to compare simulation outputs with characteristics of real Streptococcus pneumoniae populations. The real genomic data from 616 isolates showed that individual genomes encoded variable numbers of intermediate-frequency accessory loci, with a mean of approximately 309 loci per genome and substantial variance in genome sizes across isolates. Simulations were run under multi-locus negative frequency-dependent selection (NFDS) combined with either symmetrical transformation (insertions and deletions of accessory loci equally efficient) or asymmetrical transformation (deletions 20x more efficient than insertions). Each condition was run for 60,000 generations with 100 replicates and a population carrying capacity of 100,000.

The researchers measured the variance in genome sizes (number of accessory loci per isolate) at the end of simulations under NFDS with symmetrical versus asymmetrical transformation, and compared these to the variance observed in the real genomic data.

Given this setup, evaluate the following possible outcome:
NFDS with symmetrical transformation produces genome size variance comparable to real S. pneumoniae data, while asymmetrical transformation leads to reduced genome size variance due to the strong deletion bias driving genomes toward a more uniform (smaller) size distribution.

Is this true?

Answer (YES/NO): NO